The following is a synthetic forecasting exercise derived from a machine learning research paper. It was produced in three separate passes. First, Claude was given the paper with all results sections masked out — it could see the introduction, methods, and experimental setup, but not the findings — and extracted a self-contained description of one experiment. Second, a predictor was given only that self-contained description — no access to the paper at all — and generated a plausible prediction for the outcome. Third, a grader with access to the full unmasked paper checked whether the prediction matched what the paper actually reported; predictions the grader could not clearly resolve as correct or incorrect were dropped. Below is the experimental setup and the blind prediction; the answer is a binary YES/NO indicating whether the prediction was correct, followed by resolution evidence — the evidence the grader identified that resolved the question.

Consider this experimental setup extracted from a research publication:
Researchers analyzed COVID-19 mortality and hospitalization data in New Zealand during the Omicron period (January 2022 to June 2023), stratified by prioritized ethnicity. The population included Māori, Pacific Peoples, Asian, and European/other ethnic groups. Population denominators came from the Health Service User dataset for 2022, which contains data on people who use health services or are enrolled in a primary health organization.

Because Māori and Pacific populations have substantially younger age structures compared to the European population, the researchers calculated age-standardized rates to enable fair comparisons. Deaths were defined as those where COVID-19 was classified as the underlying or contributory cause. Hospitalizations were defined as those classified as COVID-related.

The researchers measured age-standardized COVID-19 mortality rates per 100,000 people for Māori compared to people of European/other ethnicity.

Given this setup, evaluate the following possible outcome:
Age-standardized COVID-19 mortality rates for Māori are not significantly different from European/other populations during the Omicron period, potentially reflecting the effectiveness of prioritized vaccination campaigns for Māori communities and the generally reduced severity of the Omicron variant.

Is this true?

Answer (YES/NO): NO